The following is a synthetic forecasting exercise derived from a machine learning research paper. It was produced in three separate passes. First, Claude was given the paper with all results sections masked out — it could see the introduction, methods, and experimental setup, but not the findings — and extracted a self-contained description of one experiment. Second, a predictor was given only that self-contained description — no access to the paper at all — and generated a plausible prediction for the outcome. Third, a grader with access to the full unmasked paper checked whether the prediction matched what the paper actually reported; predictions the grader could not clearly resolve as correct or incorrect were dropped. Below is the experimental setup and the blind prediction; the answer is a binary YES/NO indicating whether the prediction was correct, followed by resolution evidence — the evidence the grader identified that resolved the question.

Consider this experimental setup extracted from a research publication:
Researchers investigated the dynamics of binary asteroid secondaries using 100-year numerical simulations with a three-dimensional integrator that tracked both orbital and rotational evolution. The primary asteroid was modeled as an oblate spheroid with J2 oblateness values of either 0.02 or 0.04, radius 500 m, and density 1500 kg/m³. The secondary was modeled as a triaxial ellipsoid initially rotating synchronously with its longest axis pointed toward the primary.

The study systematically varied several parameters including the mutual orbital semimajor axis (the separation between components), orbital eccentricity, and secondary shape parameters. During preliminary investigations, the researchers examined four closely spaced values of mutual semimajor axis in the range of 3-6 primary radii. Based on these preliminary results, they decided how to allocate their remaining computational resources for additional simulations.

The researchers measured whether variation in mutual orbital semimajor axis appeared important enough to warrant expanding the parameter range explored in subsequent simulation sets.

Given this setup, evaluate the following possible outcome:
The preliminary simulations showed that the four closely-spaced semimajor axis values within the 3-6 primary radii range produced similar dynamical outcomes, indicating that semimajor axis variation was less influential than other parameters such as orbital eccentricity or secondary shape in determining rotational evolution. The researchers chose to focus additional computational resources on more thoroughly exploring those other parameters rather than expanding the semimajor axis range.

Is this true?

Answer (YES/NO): NO